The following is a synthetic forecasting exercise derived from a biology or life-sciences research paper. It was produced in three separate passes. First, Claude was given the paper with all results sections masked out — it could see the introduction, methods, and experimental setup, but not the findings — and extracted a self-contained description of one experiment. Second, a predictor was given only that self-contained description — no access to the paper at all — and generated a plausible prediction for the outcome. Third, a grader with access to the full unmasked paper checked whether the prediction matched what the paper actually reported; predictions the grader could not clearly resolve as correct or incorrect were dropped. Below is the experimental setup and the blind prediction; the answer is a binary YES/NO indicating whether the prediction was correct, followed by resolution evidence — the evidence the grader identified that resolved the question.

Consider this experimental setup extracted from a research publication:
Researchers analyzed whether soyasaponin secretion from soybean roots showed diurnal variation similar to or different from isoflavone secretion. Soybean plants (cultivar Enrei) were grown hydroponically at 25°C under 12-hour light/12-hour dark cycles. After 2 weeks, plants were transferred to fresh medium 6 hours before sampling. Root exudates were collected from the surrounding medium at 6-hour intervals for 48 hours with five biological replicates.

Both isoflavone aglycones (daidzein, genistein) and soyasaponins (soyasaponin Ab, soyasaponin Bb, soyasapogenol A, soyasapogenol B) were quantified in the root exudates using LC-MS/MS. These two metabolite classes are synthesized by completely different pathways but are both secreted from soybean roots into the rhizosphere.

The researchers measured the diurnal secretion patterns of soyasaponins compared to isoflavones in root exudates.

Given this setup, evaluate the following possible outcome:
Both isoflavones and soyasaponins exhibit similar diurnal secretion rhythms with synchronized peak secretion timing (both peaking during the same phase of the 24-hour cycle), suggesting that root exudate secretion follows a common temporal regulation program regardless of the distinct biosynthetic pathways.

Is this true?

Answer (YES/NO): NO